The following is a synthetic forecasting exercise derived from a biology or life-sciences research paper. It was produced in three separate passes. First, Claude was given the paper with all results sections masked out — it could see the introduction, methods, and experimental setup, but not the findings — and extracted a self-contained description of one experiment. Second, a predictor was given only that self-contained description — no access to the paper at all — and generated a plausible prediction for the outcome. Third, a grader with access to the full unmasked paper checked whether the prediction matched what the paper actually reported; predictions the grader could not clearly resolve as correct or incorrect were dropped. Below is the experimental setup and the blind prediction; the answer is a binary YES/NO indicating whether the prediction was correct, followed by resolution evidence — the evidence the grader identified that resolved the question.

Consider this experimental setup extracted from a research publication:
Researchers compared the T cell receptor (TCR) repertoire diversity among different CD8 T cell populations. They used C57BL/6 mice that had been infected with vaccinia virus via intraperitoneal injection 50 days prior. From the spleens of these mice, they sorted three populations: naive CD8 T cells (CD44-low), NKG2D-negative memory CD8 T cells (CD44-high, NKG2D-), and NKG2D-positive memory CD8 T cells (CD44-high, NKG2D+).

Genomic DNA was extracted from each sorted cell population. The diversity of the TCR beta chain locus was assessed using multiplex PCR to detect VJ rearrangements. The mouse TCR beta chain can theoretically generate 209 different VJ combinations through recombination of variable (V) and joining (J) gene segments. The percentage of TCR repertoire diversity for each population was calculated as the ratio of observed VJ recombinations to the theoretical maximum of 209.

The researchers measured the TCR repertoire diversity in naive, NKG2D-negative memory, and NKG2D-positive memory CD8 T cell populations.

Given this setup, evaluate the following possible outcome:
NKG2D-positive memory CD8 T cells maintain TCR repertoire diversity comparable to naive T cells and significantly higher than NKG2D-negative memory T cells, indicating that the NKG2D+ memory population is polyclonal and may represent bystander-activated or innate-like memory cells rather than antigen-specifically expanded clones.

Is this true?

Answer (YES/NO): NO